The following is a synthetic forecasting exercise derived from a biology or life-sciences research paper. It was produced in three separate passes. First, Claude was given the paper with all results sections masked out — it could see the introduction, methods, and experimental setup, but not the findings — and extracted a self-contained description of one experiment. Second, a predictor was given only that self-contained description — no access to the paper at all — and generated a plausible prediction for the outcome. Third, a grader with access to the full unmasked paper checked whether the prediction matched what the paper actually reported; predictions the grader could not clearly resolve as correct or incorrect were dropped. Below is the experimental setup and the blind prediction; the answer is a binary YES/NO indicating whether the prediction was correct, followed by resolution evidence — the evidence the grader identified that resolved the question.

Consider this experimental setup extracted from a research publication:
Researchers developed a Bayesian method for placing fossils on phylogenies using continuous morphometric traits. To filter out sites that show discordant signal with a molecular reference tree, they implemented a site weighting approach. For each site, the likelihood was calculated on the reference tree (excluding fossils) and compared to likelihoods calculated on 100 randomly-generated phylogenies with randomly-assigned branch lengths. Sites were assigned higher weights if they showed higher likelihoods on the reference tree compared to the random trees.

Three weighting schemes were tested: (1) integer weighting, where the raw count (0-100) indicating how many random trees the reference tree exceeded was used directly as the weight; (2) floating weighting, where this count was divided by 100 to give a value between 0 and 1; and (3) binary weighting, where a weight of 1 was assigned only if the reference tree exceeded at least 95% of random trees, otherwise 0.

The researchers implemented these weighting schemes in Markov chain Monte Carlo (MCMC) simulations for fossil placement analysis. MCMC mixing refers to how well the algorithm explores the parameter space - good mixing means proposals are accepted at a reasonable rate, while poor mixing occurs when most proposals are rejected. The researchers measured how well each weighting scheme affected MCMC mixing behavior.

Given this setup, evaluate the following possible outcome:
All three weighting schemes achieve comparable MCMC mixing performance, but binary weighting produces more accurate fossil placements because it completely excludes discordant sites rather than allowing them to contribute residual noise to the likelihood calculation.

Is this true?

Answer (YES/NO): NO